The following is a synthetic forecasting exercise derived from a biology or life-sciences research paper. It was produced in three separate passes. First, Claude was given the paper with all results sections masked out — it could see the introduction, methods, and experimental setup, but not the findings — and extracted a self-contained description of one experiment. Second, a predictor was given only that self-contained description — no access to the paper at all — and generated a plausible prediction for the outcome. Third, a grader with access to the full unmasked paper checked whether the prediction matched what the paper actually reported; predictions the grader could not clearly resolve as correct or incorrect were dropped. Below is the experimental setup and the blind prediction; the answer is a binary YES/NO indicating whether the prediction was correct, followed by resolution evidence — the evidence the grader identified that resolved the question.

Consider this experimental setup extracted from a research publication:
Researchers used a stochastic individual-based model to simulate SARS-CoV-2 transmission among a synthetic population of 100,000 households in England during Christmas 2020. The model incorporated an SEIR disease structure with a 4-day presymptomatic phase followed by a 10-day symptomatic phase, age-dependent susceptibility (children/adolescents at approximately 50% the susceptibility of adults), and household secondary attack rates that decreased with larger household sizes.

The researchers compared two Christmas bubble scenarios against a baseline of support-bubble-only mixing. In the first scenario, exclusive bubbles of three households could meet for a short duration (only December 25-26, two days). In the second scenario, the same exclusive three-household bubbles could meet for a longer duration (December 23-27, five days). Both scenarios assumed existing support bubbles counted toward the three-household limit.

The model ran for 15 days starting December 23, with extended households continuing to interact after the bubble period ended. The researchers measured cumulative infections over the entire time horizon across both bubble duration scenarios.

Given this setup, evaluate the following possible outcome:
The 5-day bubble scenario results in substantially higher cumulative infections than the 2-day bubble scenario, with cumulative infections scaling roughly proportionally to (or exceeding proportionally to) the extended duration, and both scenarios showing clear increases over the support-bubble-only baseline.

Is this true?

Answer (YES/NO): NO